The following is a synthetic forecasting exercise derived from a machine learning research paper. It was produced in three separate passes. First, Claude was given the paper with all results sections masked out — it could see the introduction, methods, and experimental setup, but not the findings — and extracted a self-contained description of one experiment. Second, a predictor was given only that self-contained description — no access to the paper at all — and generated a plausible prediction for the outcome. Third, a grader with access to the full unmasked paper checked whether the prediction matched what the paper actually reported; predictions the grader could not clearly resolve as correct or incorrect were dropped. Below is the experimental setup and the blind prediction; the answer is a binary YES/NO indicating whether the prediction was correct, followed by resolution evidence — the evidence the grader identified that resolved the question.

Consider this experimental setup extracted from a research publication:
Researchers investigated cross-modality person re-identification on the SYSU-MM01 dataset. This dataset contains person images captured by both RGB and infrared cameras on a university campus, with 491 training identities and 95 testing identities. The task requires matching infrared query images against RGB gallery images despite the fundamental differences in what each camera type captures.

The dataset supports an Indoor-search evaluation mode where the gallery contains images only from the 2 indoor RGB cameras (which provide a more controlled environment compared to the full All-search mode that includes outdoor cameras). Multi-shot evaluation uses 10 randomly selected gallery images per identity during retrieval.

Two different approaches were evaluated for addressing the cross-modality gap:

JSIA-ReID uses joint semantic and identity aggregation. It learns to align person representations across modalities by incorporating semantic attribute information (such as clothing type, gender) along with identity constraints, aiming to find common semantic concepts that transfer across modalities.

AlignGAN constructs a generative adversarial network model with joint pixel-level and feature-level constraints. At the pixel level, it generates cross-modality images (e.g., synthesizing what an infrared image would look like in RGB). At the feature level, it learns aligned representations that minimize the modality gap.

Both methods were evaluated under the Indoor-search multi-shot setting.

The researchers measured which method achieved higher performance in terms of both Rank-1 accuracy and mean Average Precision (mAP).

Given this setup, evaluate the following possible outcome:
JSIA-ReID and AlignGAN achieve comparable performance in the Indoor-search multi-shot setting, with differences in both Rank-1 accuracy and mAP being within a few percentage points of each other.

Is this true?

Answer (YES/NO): NO